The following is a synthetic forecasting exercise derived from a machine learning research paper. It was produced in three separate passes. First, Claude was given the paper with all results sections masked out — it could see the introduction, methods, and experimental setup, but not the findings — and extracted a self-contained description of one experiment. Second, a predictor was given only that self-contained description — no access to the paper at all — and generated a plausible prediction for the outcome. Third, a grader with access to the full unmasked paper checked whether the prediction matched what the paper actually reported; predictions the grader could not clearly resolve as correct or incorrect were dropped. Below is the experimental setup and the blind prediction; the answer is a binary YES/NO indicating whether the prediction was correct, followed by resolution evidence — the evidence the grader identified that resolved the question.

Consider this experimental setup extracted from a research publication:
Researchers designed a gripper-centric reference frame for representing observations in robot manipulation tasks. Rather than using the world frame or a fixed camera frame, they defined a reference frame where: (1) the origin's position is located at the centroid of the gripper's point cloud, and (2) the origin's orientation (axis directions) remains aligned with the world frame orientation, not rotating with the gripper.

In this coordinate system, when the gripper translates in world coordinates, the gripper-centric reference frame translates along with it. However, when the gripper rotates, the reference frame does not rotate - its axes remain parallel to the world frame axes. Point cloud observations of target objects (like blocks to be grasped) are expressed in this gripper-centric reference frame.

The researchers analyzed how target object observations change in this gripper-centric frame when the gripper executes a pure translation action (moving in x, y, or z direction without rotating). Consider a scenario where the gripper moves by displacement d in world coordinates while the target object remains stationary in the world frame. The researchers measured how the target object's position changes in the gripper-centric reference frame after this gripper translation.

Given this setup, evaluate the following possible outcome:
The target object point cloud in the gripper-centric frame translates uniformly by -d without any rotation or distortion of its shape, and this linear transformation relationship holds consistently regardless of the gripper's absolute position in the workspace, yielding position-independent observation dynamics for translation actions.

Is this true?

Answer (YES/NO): NO